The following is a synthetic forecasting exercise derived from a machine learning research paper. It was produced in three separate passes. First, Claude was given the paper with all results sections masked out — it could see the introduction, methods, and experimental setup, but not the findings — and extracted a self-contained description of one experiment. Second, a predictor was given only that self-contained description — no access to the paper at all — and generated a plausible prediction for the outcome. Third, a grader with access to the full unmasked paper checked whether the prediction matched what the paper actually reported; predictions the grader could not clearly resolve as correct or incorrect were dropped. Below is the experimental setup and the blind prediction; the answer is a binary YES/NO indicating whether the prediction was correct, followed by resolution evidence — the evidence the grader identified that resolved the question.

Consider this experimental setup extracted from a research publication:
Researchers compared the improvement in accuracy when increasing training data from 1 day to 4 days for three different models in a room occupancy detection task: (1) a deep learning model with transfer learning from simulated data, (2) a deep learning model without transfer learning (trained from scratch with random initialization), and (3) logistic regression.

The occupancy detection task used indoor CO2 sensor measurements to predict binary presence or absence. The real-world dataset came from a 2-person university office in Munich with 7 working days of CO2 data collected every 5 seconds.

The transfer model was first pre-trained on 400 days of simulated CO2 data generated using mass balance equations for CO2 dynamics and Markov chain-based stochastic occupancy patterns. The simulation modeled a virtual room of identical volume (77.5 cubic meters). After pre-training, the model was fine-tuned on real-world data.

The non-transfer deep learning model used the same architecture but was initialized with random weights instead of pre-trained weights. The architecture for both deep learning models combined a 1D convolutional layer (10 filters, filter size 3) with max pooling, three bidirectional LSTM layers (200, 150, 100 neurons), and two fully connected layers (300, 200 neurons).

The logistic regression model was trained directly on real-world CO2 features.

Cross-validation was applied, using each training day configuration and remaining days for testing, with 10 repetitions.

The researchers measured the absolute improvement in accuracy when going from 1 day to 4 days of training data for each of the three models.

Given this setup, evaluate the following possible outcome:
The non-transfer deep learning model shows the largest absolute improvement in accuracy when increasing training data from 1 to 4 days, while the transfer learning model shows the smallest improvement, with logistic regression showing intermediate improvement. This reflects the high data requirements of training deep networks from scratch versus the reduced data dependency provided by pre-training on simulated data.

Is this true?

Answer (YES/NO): YES